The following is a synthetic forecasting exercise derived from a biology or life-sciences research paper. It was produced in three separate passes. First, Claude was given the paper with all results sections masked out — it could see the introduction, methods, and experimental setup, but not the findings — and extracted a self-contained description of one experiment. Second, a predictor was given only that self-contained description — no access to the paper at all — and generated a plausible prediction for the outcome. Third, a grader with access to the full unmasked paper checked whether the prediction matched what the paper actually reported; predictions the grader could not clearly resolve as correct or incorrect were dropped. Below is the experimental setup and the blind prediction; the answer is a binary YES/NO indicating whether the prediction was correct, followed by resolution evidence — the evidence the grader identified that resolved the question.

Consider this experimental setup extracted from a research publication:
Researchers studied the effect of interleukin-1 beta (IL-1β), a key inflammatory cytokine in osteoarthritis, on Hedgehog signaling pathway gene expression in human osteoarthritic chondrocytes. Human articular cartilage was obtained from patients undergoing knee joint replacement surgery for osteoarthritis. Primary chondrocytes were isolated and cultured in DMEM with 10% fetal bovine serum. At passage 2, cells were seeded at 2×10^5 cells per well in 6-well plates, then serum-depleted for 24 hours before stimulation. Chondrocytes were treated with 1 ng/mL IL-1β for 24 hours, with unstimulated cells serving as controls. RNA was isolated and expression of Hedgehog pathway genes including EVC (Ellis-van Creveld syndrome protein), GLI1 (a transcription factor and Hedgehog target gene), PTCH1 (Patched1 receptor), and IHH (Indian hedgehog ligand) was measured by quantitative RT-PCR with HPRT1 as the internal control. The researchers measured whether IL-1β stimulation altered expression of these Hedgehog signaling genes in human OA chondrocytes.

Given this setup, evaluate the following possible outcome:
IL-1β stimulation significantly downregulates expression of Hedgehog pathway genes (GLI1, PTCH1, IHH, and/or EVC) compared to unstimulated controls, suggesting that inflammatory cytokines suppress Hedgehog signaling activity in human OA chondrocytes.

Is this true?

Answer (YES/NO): YES